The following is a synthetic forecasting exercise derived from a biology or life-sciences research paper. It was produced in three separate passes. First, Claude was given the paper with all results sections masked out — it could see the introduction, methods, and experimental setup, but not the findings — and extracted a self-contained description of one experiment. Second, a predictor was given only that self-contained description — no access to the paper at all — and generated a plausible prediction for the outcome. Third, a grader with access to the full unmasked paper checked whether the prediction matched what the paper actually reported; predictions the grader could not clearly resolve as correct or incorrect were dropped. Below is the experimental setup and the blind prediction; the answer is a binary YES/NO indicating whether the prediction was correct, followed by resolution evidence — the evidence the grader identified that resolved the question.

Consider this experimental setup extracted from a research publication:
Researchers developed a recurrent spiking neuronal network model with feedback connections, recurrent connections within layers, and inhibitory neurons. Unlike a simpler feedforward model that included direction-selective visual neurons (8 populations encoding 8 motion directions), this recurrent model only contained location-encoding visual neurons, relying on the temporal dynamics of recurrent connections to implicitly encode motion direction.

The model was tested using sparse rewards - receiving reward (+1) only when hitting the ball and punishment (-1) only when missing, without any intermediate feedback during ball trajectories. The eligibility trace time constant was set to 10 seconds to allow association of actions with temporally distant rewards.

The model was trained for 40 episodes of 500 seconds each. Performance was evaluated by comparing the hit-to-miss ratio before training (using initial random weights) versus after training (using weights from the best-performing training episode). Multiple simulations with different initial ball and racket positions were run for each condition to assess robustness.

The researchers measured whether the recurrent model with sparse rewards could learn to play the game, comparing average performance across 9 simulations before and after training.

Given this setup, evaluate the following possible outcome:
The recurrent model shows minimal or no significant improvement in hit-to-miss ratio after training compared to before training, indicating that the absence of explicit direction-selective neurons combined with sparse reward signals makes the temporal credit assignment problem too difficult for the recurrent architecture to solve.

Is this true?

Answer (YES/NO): NO